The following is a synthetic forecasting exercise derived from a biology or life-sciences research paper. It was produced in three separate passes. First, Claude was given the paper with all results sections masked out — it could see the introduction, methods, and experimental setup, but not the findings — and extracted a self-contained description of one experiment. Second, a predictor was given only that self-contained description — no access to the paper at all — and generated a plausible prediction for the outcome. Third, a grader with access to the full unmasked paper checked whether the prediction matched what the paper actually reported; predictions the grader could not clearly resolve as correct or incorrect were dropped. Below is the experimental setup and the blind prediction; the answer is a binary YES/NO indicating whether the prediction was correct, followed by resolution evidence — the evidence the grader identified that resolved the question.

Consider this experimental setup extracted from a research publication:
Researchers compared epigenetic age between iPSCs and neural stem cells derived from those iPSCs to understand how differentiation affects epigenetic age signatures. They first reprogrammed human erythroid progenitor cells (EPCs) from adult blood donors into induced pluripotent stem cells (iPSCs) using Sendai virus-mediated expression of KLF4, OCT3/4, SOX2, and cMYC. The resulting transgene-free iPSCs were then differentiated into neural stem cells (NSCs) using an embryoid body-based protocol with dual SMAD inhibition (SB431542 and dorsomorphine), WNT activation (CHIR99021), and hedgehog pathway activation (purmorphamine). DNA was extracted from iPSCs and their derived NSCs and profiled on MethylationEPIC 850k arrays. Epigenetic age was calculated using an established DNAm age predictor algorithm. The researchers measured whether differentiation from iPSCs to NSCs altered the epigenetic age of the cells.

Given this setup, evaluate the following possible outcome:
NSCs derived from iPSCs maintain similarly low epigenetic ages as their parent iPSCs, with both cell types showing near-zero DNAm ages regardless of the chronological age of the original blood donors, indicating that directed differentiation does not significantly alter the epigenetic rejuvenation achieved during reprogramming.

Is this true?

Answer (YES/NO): YES